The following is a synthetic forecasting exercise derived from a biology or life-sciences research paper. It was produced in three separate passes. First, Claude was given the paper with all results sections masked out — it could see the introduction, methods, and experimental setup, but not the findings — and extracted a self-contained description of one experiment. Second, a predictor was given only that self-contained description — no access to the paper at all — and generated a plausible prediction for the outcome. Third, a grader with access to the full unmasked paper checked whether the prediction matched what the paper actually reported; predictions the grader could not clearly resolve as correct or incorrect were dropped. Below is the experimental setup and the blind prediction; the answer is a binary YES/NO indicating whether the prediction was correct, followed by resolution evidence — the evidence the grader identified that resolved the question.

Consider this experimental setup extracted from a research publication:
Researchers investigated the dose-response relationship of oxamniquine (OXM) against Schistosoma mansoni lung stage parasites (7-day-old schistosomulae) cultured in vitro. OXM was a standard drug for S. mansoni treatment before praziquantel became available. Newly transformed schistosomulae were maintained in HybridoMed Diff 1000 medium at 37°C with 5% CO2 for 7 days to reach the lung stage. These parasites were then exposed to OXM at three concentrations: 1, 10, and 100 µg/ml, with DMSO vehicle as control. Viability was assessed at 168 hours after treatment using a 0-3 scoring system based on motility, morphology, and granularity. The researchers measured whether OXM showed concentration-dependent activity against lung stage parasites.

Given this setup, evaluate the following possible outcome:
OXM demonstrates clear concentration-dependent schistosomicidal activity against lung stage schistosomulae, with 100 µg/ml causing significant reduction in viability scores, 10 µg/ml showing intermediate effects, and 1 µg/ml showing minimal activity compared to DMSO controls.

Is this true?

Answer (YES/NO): NO